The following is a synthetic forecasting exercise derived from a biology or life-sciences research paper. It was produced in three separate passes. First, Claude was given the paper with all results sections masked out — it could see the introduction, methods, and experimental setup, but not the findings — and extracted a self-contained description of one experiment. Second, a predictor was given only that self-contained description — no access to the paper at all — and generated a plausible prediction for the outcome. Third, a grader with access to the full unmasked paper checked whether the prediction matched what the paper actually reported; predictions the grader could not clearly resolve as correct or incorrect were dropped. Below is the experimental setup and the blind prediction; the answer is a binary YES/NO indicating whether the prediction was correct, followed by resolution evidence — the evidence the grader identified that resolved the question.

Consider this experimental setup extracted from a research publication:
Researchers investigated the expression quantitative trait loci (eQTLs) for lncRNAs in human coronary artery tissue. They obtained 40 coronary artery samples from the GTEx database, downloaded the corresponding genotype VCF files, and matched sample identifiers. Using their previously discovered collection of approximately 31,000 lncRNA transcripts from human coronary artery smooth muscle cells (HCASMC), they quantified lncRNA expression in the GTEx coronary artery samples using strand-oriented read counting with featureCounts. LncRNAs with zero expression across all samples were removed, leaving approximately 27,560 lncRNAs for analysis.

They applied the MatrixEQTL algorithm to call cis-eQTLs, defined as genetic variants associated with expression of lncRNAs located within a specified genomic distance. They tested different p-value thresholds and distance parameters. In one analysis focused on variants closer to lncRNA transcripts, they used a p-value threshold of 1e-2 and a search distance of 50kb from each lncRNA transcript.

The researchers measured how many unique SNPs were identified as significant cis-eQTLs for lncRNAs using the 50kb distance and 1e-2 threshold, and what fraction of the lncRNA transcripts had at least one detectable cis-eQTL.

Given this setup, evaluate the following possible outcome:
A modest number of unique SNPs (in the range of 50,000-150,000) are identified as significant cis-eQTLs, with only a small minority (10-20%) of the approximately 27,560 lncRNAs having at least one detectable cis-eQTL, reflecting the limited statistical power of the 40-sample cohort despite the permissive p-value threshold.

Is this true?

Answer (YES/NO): NO